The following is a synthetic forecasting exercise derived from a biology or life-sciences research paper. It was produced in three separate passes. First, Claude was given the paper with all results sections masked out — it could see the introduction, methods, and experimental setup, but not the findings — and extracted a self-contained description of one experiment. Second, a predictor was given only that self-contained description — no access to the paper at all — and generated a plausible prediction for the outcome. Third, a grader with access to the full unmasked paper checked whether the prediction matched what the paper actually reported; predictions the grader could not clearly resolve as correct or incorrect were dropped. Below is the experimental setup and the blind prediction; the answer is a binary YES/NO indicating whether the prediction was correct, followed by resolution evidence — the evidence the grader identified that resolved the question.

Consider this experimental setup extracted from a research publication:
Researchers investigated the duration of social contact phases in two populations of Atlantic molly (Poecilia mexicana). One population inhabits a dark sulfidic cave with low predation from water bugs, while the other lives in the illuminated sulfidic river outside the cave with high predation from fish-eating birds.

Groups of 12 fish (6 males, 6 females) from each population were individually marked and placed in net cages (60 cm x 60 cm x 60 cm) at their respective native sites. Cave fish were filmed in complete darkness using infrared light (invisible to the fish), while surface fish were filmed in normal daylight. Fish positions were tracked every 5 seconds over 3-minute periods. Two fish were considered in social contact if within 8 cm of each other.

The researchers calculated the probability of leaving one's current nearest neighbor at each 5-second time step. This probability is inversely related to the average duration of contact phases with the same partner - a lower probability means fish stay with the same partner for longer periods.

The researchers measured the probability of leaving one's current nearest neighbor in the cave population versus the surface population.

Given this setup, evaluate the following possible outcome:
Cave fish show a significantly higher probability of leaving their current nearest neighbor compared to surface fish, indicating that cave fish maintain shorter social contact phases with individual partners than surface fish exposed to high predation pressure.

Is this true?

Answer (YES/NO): YES